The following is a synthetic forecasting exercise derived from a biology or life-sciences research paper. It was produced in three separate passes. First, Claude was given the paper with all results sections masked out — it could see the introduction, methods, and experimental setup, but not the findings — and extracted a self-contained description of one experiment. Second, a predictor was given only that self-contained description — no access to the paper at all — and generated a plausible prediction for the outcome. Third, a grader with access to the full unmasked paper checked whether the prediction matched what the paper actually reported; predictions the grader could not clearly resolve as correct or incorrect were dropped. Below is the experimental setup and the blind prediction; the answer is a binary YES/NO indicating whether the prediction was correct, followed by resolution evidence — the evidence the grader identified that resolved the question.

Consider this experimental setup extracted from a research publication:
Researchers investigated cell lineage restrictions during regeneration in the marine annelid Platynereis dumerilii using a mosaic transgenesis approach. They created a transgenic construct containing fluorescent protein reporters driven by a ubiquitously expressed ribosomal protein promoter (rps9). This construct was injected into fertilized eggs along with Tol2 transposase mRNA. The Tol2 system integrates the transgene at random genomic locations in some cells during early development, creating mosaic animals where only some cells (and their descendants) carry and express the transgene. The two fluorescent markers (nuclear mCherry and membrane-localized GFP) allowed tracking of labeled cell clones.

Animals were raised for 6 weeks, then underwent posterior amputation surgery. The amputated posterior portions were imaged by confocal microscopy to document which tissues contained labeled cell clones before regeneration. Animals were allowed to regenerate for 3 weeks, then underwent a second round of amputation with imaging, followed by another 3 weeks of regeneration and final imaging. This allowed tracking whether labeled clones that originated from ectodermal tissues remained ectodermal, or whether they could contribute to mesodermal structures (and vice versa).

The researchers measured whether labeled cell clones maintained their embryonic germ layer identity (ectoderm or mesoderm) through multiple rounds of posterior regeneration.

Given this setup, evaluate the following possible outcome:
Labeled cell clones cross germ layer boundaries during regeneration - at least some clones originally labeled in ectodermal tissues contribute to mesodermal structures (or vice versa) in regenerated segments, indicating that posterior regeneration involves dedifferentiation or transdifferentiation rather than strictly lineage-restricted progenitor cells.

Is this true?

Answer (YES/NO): NO